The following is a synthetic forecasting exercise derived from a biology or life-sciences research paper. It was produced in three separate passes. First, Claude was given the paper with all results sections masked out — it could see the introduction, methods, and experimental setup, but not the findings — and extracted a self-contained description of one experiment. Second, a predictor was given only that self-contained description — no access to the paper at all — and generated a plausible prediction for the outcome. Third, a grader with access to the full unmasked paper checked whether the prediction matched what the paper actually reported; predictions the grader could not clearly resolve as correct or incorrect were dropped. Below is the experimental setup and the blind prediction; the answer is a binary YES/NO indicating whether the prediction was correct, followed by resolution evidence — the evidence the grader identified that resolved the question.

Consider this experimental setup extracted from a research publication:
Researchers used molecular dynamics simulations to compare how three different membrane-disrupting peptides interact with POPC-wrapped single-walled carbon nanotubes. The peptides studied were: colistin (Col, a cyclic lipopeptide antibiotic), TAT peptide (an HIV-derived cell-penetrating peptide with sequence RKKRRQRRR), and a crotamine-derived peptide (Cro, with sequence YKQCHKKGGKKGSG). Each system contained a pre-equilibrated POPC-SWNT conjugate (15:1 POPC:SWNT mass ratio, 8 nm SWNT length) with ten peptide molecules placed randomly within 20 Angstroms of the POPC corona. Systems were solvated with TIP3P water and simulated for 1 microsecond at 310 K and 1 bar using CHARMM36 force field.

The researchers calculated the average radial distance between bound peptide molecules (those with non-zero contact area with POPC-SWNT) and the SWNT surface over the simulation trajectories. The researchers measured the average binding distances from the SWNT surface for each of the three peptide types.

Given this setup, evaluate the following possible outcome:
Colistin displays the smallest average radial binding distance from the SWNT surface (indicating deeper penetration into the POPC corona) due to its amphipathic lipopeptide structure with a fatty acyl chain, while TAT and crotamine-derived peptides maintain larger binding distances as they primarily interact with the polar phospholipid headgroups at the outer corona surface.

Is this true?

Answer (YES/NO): YES